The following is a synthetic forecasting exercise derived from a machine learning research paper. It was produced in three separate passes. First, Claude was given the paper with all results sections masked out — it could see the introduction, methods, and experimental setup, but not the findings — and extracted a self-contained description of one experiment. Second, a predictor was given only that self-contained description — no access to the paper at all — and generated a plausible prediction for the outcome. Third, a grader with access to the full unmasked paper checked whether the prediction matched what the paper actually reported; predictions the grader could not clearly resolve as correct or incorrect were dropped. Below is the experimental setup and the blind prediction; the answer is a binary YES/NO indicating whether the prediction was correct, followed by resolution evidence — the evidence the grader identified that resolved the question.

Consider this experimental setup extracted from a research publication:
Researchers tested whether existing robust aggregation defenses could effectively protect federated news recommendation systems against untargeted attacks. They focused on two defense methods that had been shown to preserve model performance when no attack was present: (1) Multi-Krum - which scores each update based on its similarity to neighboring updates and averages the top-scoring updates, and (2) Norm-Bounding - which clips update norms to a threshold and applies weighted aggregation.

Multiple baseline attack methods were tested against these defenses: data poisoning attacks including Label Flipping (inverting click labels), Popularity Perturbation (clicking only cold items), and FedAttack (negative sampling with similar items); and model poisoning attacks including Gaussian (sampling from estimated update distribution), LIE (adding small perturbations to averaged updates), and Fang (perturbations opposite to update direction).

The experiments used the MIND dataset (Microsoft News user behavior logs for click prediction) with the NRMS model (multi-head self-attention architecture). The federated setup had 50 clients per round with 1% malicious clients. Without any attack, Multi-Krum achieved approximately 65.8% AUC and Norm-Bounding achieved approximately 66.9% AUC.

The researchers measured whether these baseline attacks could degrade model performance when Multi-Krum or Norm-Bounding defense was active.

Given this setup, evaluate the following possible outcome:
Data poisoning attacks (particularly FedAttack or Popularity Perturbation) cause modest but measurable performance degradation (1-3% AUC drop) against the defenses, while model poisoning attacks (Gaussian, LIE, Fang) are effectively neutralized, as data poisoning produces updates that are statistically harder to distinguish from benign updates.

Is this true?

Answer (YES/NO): NO